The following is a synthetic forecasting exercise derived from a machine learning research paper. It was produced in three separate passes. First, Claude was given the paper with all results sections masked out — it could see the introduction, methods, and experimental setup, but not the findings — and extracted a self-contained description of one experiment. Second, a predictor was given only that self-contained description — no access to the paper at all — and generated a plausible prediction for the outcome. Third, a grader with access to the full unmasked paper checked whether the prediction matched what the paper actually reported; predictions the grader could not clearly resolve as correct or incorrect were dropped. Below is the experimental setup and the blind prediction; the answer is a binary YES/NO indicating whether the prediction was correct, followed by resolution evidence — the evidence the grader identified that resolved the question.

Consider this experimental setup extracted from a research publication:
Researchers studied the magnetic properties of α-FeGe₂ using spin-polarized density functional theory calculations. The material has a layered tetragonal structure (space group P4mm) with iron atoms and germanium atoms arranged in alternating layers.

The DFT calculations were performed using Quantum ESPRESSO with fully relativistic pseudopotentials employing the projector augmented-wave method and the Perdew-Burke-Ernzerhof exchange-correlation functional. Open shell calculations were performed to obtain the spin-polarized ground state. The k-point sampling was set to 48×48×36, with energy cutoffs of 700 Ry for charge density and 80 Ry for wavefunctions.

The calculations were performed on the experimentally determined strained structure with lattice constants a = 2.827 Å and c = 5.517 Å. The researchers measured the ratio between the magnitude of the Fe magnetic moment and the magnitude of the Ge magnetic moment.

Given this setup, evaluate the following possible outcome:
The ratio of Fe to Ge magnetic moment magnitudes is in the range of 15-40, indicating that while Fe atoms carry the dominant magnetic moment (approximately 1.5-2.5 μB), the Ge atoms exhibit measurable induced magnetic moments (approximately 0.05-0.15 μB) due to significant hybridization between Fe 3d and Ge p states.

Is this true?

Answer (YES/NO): NO